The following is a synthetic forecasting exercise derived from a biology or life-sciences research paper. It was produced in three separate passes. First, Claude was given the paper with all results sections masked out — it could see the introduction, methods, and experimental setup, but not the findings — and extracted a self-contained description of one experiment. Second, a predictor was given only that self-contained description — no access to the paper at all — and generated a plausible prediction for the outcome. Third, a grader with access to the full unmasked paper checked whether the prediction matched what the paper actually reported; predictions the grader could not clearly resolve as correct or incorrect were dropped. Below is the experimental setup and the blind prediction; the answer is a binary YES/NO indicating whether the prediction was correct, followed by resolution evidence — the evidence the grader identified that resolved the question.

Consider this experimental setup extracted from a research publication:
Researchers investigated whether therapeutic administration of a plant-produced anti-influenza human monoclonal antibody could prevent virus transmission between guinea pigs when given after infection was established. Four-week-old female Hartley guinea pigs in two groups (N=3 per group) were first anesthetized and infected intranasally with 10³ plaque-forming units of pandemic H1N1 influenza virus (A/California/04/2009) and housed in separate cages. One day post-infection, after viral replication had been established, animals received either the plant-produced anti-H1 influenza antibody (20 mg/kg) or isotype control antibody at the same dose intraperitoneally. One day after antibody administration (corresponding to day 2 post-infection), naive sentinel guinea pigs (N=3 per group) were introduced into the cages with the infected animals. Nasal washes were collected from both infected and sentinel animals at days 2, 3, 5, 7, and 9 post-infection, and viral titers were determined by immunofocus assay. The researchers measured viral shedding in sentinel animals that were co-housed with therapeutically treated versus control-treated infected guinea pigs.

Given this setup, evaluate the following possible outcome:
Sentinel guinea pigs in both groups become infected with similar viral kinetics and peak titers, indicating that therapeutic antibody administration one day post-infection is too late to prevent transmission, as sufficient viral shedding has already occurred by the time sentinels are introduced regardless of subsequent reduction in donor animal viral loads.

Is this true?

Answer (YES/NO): NO